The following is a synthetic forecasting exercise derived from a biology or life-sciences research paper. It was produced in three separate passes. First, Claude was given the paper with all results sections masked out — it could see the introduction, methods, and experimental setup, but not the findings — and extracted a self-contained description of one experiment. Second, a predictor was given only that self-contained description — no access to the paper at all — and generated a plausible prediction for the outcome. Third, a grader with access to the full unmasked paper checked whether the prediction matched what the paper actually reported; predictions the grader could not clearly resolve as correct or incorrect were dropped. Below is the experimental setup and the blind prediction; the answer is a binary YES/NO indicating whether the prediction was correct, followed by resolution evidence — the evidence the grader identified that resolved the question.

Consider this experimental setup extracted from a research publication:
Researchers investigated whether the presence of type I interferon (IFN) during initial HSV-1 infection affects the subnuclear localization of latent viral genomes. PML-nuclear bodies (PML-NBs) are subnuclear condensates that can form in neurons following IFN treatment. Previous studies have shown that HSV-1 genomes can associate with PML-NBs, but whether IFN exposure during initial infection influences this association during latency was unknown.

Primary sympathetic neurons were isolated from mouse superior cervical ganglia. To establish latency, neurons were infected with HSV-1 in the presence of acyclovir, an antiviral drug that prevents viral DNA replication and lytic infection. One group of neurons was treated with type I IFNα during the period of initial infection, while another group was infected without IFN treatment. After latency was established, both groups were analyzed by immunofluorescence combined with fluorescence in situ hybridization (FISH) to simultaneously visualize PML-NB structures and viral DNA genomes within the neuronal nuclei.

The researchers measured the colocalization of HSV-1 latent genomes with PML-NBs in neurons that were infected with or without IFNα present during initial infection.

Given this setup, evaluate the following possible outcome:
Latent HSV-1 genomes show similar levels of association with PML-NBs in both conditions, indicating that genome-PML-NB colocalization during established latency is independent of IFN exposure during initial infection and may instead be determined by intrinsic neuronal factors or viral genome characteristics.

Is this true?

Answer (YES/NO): NO